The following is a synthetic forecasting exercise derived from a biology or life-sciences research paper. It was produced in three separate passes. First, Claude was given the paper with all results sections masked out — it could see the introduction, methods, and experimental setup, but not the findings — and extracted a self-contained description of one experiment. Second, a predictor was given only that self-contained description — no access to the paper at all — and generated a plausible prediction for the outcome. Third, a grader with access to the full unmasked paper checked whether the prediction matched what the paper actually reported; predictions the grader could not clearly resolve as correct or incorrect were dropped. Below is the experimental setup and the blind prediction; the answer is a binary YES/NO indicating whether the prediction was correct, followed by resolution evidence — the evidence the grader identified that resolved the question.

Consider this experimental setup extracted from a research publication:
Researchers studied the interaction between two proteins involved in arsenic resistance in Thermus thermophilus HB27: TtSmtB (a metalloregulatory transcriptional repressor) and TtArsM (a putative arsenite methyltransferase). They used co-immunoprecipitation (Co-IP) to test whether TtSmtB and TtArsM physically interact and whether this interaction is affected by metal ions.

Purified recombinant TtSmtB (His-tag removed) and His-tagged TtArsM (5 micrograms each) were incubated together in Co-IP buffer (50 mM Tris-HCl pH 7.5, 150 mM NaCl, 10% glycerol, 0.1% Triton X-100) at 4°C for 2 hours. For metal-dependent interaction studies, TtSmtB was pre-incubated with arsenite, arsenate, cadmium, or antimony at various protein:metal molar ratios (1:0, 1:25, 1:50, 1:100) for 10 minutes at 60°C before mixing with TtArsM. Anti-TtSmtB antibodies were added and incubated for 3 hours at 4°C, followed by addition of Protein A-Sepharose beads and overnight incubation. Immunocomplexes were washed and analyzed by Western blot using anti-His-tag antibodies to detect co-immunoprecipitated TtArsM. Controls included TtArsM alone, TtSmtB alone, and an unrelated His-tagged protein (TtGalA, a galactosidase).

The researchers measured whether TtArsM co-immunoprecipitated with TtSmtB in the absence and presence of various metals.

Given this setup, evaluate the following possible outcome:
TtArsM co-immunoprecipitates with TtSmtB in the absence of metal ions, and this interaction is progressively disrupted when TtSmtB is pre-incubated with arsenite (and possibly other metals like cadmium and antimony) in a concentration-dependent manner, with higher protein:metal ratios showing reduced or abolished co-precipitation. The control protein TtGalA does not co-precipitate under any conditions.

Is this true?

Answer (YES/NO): NO